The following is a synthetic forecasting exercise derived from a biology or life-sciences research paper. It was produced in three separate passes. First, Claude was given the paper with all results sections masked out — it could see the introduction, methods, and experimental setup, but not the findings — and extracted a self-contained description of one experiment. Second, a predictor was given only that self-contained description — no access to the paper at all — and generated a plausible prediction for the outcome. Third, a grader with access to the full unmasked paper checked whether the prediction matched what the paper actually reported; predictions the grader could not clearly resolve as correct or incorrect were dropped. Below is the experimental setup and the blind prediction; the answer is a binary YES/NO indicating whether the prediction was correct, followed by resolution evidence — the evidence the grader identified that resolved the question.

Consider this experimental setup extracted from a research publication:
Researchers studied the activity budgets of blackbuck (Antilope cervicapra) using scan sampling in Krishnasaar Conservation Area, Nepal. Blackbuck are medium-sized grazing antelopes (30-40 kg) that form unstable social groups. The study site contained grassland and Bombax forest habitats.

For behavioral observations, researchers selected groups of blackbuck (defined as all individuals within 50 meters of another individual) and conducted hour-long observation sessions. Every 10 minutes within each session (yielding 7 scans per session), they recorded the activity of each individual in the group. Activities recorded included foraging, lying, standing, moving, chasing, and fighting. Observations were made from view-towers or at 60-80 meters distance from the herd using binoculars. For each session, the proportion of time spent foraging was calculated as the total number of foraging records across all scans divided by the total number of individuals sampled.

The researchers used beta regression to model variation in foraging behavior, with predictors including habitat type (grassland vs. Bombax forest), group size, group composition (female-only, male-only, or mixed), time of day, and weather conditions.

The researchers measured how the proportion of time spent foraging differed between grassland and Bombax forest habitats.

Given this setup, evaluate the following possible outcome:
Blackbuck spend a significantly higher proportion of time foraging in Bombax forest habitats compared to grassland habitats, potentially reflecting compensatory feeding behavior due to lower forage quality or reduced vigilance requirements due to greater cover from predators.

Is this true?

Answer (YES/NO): NO